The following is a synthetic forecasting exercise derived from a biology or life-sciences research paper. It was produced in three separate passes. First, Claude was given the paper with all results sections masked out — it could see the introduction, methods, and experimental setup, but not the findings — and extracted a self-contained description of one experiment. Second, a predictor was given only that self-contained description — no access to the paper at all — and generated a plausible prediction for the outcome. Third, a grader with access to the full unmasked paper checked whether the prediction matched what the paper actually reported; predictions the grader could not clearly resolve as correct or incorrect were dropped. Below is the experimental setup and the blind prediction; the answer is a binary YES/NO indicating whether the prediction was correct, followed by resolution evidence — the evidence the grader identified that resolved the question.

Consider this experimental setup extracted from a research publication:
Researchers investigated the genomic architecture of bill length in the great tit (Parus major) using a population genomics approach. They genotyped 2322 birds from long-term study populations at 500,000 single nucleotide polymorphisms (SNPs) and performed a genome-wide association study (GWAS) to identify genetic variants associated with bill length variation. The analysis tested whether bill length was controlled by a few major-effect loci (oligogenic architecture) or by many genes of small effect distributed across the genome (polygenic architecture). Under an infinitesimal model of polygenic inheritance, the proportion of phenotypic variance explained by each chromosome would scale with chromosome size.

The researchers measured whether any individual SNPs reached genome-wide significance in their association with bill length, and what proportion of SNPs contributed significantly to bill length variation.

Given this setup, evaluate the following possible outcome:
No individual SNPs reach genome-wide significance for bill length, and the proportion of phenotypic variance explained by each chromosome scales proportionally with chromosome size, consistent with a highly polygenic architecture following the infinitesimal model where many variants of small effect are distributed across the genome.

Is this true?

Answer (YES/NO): YES